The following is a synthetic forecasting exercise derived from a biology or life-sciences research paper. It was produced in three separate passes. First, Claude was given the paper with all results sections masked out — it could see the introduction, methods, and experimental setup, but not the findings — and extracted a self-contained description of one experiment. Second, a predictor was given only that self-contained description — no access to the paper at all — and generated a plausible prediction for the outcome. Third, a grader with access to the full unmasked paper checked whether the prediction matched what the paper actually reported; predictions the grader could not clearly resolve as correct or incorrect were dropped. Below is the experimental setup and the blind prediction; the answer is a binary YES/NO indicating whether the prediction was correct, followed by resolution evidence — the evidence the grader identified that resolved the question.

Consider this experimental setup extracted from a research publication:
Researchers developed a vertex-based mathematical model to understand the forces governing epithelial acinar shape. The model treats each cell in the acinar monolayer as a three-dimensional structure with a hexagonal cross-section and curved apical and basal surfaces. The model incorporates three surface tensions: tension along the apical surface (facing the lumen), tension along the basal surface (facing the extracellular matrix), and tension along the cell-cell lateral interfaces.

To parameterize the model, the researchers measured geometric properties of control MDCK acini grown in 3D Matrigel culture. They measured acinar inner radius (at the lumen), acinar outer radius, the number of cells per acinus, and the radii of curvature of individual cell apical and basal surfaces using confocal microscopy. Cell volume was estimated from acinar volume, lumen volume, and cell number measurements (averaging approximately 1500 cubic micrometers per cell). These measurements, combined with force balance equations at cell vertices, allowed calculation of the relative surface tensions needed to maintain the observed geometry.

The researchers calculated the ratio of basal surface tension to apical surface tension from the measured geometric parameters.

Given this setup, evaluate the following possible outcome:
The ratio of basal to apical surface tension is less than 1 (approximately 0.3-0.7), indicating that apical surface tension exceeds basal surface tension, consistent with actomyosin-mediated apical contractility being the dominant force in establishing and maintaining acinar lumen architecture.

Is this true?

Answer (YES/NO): NO